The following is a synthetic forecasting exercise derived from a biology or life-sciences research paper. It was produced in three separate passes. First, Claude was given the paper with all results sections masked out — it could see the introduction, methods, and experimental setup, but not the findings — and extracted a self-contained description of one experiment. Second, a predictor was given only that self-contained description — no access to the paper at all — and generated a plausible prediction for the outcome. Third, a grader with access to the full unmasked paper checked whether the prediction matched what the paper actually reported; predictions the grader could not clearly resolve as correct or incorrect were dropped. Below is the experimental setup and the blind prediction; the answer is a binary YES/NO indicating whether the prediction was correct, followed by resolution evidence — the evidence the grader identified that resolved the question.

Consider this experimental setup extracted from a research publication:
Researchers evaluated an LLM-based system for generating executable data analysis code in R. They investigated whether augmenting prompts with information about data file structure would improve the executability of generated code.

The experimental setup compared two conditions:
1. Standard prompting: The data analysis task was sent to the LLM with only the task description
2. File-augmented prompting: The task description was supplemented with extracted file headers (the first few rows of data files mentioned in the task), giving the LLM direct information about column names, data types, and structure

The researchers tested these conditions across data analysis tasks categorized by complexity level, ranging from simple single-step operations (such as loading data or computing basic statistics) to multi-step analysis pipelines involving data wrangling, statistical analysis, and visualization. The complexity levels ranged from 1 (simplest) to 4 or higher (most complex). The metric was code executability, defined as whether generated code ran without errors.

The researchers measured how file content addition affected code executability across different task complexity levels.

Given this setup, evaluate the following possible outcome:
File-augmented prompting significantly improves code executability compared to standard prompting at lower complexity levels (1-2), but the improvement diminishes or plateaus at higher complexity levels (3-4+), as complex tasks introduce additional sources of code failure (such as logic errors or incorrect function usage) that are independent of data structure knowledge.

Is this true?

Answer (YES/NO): NO